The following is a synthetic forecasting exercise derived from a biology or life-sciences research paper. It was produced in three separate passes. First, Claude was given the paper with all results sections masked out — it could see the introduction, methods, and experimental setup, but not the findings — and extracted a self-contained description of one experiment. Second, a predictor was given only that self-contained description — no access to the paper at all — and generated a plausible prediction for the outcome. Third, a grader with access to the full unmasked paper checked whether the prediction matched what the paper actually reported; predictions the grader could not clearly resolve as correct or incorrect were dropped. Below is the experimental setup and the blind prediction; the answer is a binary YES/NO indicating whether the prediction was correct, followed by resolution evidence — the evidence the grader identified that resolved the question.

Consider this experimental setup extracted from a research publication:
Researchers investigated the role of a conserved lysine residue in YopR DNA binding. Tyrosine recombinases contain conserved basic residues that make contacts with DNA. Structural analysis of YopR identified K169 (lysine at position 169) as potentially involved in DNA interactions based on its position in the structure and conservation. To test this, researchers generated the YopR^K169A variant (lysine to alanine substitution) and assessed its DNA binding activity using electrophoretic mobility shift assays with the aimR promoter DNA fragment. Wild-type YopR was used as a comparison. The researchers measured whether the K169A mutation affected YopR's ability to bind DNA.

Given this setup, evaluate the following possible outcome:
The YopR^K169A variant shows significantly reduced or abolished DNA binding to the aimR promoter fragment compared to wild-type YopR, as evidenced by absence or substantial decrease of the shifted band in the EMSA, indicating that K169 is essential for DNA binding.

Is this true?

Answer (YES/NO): NO